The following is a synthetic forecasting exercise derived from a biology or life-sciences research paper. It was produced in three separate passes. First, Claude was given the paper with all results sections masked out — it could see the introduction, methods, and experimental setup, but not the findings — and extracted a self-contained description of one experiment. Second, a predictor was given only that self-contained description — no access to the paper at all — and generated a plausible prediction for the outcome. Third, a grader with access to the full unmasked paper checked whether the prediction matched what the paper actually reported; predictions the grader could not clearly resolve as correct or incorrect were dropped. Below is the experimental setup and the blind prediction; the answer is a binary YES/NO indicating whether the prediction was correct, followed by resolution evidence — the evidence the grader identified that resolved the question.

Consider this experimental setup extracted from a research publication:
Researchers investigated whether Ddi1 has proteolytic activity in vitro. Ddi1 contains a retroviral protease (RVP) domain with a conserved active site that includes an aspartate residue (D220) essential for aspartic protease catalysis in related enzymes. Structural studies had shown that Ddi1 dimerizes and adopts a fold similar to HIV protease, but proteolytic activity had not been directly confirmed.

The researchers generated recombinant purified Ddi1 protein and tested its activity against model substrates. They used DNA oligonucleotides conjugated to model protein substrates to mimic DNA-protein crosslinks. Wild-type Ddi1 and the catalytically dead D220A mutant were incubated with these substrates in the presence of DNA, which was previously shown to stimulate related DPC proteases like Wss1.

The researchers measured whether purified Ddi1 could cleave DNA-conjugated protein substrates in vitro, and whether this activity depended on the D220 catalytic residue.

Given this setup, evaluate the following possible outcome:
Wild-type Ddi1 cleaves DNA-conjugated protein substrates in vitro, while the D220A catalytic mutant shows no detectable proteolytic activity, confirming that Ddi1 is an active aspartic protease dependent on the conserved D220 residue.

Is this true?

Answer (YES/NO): NO